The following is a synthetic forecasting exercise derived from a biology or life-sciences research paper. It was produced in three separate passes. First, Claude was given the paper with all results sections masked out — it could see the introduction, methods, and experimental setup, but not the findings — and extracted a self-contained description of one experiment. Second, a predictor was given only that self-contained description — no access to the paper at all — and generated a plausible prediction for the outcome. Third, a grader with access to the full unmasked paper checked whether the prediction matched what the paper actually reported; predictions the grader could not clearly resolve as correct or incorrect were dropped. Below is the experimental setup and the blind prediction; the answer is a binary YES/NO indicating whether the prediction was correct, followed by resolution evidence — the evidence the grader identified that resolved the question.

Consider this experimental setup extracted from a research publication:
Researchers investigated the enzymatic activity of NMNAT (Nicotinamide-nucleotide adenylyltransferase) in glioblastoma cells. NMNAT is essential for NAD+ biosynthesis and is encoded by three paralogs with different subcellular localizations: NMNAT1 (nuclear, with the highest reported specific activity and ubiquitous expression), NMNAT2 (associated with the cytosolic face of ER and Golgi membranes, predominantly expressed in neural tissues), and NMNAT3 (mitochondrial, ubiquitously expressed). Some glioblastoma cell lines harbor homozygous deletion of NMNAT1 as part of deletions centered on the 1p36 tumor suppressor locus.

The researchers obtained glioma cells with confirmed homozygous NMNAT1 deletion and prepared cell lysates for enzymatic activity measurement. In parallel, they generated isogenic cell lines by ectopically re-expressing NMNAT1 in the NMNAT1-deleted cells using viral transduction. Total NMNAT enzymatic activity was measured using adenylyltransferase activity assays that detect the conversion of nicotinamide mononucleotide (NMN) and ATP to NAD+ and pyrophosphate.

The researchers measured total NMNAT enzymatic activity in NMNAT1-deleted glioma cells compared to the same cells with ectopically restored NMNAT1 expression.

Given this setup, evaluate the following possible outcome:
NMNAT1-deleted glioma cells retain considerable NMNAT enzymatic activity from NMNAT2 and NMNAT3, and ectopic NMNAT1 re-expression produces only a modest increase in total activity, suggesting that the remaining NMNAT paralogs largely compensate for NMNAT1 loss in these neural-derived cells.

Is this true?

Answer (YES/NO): NO